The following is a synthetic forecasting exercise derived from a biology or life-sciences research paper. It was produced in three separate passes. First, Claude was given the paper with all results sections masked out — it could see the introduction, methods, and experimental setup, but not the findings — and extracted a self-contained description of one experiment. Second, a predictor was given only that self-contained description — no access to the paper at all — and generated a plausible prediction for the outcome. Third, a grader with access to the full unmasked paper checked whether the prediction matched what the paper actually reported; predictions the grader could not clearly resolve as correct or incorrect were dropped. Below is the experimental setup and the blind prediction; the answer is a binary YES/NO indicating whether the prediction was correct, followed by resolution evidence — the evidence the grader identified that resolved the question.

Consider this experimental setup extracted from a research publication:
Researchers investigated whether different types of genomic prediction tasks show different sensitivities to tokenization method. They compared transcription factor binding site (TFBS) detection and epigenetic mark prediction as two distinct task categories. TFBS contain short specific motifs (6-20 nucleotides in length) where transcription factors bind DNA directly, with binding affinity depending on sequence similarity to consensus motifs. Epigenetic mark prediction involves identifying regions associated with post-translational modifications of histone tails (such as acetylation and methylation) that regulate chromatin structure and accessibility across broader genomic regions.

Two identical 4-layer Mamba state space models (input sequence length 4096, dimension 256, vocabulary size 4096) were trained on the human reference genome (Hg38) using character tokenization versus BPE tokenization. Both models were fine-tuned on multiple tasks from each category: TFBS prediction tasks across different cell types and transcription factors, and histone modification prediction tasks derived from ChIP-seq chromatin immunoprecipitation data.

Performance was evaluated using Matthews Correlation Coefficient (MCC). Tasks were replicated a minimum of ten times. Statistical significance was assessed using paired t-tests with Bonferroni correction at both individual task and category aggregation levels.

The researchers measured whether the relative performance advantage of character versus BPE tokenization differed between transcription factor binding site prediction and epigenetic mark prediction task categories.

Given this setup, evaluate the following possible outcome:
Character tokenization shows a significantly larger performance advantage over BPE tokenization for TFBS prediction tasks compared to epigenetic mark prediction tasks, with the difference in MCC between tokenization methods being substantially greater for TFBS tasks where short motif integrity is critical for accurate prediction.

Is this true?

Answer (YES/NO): NO